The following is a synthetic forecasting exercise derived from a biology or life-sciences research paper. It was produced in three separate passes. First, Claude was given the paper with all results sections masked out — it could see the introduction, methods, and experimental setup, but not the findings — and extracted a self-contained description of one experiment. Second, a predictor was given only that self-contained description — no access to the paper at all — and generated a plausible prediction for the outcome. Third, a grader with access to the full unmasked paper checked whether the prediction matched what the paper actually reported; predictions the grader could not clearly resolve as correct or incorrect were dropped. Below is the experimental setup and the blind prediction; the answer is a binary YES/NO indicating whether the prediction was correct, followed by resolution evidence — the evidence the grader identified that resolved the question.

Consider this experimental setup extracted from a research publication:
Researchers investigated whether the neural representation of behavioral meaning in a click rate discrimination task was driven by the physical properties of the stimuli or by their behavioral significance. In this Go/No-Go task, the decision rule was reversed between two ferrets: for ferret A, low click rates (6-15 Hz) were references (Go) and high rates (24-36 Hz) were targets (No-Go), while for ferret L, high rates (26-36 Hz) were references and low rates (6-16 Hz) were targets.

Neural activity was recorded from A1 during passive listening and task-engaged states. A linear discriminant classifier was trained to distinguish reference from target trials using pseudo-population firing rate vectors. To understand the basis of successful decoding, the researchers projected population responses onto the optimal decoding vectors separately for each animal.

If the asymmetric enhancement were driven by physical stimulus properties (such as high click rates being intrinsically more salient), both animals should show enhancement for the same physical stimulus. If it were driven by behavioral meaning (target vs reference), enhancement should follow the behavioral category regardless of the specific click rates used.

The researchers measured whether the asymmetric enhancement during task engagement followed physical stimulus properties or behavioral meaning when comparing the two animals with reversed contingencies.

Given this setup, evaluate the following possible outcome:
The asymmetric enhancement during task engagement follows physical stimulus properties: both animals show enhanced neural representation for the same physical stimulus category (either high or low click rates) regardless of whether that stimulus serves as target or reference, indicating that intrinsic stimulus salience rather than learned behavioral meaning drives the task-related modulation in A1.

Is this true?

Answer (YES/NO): NO